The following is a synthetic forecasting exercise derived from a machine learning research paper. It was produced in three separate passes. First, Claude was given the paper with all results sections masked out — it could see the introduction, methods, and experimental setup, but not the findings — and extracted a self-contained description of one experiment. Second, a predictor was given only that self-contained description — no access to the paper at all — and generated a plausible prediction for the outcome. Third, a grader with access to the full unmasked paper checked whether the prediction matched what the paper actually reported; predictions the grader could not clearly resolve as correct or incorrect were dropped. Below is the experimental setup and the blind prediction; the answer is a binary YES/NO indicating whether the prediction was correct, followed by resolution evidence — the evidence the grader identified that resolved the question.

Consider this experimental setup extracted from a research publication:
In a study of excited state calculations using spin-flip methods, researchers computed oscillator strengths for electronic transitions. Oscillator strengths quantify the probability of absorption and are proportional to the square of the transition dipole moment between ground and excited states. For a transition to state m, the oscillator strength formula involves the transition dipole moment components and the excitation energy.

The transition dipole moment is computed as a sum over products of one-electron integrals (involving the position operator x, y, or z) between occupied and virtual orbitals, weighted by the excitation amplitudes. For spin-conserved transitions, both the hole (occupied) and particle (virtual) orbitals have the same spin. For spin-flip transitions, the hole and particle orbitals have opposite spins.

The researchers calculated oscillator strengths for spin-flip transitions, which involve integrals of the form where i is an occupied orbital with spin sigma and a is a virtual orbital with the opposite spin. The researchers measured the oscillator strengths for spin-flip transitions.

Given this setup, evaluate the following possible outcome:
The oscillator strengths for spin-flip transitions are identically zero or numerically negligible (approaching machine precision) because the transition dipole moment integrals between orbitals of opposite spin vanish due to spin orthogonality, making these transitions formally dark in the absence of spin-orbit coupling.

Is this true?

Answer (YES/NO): YES